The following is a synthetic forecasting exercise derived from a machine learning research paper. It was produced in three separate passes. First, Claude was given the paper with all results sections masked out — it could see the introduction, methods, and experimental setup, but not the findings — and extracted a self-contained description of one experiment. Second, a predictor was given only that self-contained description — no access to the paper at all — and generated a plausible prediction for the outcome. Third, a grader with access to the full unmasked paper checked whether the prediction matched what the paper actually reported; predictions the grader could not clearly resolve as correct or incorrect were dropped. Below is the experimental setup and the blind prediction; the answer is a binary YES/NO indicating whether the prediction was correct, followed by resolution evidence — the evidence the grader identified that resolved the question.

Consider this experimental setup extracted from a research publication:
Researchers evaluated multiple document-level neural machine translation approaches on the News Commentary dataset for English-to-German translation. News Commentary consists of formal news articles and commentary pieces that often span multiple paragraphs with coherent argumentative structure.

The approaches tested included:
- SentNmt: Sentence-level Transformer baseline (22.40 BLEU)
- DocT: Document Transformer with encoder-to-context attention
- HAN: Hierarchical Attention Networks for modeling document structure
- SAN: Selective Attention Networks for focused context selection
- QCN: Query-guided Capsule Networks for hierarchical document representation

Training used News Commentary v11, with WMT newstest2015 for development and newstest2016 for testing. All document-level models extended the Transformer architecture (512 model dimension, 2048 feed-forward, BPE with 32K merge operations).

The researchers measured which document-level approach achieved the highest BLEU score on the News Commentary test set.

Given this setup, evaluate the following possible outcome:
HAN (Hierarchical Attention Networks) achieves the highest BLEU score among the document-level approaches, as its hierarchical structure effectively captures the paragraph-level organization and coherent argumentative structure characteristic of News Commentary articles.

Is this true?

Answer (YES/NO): YES